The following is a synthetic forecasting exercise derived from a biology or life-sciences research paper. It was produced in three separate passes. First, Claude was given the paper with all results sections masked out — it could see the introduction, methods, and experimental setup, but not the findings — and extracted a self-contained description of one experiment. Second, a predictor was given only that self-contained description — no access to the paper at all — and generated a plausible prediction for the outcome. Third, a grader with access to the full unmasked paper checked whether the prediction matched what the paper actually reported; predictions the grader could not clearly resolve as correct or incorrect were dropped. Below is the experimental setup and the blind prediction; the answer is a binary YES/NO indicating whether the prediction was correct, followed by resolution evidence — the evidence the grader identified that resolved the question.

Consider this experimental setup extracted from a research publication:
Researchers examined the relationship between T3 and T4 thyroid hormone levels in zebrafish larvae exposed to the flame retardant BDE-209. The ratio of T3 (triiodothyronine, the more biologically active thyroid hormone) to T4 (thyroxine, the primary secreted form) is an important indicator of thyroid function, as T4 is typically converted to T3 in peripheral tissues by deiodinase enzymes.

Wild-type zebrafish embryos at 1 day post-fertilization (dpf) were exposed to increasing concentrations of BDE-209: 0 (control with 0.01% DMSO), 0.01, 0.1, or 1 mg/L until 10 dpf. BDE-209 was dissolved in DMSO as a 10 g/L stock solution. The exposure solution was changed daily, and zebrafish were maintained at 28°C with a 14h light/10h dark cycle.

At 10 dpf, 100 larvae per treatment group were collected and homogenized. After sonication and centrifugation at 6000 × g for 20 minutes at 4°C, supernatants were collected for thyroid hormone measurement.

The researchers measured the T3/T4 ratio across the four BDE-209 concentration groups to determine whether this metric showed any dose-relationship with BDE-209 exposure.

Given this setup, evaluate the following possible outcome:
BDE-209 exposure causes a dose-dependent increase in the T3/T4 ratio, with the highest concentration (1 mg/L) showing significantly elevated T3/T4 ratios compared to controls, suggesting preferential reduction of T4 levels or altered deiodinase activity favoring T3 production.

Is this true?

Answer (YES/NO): YES